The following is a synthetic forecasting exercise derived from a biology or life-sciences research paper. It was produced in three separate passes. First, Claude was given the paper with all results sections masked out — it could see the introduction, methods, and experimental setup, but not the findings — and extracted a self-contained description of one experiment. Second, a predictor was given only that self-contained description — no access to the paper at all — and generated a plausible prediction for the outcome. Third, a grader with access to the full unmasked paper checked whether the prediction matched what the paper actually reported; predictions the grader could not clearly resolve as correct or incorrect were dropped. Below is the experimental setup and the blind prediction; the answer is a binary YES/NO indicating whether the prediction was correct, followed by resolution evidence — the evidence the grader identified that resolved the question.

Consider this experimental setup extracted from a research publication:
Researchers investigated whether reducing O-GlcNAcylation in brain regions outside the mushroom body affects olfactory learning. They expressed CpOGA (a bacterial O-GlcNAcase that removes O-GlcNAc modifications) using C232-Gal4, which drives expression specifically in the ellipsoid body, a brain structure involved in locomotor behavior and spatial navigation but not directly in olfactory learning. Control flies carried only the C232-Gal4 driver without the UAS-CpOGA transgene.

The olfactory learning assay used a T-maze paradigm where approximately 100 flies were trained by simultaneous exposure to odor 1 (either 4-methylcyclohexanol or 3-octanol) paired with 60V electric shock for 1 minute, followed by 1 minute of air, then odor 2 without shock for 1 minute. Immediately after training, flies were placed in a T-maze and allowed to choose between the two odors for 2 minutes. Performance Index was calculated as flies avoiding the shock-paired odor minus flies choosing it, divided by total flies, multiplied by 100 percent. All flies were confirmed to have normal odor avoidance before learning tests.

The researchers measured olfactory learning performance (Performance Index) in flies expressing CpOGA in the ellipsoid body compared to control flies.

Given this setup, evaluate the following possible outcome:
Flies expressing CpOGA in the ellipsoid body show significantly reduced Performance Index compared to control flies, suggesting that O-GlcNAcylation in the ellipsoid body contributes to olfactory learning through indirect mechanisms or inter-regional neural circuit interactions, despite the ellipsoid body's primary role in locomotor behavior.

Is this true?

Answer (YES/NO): NO